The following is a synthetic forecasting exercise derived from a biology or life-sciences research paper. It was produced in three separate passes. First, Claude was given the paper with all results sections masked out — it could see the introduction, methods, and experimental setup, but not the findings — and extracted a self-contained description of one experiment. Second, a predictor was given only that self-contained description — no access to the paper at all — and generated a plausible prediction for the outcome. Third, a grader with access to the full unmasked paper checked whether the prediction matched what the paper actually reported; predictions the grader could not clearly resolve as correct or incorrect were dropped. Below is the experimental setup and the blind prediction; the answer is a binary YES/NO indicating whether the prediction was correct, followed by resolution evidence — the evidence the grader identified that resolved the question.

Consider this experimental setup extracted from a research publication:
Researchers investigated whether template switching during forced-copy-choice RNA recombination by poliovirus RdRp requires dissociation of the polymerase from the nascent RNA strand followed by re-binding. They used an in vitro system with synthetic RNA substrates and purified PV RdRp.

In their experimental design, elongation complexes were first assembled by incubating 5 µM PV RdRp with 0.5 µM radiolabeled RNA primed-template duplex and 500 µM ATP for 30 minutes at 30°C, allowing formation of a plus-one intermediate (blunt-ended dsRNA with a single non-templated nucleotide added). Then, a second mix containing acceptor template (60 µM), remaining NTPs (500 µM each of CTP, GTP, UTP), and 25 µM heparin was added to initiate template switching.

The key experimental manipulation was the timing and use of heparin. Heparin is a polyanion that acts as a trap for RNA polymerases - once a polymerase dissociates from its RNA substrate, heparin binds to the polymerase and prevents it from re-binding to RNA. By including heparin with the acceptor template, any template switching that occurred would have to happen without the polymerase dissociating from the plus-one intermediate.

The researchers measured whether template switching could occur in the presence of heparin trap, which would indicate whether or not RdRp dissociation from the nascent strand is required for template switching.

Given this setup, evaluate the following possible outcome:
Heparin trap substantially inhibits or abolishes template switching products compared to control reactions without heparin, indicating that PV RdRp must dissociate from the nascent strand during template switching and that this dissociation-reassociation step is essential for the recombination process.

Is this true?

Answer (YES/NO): NO